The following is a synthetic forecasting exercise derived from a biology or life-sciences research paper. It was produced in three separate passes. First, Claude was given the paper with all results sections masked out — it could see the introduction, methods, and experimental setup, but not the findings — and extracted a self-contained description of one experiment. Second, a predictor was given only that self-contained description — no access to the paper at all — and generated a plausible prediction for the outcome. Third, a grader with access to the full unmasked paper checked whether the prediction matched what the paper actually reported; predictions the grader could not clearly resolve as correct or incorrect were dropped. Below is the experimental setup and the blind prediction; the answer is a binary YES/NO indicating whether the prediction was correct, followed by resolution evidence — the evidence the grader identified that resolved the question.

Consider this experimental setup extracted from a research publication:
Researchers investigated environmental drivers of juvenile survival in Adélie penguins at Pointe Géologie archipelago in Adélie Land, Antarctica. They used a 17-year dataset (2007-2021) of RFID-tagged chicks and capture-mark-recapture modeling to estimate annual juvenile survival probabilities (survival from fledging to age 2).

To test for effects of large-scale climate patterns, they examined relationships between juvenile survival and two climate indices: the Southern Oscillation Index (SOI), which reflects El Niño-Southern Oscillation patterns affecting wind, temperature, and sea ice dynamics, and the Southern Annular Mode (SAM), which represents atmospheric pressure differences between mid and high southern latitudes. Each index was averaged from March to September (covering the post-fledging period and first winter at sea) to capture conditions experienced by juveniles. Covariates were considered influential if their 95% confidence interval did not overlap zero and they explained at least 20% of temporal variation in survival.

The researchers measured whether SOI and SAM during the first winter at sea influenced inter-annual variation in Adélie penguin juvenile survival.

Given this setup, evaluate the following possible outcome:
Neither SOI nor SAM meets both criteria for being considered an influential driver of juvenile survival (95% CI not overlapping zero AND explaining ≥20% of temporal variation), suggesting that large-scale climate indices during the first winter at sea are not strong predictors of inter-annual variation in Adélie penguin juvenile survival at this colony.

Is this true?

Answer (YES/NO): YES